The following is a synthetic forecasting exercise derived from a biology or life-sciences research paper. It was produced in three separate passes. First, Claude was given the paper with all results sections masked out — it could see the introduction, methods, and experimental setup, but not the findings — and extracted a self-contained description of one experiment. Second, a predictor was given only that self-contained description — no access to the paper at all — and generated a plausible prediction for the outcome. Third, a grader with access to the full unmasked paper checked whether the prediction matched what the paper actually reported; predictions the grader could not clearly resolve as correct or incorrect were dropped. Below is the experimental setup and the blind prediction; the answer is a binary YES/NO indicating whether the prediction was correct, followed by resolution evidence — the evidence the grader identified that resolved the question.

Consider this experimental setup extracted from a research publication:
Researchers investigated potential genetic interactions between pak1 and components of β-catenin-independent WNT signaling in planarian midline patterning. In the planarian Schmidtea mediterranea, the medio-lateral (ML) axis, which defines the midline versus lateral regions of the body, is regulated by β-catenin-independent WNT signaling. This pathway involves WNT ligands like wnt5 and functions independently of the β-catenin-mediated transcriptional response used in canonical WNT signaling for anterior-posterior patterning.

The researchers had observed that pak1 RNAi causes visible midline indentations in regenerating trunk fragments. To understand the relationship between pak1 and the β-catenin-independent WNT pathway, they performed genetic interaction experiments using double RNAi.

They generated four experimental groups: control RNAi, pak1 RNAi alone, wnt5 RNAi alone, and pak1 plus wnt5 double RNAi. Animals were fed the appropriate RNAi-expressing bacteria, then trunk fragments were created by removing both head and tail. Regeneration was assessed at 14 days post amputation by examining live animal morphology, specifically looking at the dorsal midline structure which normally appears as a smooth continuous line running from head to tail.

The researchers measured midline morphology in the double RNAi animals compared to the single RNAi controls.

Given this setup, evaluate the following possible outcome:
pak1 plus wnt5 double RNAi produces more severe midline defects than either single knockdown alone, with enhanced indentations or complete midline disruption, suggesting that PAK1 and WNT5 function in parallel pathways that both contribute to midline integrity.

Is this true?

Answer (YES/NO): YES